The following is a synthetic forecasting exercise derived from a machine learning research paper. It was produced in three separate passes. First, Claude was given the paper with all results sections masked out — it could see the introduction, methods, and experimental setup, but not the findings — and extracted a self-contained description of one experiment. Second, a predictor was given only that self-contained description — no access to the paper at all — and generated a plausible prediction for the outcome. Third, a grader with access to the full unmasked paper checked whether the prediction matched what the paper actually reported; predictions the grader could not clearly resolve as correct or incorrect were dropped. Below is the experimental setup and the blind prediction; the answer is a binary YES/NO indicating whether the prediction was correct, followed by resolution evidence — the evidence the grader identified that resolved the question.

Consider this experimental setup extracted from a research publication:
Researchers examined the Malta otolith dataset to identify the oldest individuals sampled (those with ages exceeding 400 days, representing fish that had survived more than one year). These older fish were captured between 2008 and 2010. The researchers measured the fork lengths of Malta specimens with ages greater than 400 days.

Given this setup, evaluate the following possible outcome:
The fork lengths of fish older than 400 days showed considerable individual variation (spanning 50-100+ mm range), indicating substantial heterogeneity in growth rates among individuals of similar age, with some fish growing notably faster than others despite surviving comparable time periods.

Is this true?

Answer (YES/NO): NO